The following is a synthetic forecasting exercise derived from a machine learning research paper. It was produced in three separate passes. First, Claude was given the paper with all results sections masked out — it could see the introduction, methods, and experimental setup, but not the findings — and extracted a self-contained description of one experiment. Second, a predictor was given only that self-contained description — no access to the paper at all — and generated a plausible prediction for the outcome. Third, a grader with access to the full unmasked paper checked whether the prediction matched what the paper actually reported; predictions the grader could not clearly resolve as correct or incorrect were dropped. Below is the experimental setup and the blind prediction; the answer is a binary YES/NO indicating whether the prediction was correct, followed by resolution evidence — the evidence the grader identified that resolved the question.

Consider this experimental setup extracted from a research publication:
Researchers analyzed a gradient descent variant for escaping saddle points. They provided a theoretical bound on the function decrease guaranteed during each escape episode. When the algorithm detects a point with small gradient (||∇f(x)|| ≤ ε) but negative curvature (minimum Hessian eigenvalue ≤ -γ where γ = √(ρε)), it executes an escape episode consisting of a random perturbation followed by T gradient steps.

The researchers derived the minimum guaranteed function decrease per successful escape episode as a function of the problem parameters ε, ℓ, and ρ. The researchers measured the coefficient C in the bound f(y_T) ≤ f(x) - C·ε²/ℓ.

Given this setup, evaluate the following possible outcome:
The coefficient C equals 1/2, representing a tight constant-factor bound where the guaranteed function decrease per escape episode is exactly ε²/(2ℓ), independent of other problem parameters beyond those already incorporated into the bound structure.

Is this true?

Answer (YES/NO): NO